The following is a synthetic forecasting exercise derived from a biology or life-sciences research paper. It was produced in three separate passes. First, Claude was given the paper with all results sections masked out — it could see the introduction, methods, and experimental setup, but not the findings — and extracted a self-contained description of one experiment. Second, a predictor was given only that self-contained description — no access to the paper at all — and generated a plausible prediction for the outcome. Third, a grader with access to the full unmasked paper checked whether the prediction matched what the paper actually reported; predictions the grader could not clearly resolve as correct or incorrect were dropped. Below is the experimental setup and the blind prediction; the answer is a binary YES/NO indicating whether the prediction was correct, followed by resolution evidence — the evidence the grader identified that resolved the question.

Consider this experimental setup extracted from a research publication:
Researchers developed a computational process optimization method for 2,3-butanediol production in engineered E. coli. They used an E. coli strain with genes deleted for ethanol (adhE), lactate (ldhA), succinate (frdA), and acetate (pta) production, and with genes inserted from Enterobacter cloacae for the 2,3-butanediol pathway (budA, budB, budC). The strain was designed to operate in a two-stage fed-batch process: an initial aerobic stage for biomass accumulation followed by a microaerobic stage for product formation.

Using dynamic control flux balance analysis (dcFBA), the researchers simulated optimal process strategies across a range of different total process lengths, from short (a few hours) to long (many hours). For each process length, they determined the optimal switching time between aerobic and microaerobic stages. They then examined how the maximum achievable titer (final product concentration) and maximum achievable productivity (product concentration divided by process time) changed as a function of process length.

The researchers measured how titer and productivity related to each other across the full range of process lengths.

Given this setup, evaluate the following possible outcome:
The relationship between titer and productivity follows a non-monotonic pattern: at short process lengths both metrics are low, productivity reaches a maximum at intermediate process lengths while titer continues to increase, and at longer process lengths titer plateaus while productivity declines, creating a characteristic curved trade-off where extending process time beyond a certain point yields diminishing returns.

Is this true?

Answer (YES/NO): NO